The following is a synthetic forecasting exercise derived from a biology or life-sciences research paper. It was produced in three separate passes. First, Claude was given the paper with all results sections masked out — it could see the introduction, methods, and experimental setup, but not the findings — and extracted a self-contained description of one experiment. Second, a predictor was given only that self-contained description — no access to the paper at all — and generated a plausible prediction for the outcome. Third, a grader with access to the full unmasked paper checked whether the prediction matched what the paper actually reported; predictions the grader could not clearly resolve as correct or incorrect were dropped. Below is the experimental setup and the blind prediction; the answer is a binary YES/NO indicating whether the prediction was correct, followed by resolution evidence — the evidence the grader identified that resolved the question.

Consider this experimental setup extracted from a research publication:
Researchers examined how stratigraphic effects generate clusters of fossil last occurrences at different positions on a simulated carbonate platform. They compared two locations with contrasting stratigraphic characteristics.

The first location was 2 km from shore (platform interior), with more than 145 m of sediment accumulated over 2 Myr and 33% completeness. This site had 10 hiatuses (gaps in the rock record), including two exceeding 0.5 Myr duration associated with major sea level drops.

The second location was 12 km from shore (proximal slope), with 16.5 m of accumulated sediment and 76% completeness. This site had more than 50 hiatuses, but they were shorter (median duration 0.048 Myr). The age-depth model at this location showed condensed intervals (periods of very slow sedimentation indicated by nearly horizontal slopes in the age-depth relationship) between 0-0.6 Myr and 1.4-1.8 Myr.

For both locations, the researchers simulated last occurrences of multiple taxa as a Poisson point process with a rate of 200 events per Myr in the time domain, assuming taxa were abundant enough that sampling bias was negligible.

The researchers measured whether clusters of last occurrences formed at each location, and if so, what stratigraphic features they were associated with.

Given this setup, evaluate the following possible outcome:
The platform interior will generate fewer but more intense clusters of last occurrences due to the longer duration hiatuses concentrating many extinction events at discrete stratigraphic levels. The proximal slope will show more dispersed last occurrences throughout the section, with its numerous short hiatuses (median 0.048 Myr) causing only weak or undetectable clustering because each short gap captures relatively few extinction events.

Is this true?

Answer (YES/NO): NO